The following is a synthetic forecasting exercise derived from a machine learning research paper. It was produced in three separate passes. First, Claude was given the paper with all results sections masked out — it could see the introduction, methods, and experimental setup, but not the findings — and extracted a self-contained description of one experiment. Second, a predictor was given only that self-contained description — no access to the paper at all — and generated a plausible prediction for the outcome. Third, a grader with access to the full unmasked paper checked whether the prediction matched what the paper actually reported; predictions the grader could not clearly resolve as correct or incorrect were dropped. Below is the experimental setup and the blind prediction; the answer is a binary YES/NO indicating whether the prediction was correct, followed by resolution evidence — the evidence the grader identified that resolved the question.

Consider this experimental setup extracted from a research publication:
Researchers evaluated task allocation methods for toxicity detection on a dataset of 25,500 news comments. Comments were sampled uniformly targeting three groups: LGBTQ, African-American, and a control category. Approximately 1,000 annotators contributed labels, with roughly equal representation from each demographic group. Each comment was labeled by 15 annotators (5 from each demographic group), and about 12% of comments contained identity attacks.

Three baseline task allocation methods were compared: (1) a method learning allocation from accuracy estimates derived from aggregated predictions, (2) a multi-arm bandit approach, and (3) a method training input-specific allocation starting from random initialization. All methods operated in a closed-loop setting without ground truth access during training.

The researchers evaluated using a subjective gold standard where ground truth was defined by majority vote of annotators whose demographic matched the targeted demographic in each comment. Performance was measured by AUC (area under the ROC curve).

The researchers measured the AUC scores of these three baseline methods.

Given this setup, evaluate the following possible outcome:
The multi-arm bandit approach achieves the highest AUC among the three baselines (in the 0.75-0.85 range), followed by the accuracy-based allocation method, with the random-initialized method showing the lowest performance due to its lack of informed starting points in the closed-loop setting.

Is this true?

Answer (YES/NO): NO